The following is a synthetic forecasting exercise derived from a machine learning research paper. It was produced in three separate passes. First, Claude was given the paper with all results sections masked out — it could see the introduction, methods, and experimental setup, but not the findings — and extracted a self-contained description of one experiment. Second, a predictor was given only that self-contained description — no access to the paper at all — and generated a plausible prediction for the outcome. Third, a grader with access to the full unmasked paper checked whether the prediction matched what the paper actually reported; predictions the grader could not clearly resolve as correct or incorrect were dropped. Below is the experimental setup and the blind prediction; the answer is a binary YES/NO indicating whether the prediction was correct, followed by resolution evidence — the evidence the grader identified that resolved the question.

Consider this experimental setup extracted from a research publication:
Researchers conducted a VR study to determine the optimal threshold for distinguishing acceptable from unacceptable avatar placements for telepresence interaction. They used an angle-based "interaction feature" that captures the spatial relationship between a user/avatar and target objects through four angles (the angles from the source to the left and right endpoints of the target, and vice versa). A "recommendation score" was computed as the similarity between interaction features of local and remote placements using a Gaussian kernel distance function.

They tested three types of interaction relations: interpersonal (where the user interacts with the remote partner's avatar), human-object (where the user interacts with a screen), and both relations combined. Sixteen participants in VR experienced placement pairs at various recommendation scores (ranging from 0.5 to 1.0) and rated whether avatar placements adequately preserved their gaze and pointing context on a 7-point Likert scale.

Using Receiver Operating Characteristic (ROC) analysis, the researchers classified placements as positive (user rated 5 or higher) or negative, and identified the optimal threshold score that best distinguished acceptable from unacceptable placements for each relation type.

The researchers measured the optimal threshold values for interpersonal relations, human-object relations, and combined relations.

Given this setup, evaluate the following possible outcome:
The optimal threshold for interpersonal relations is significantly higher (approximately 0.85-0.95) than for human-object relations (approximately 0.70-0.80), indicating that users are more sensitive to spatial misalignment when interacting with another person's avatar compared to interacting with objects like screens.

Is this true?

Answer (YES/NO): NO